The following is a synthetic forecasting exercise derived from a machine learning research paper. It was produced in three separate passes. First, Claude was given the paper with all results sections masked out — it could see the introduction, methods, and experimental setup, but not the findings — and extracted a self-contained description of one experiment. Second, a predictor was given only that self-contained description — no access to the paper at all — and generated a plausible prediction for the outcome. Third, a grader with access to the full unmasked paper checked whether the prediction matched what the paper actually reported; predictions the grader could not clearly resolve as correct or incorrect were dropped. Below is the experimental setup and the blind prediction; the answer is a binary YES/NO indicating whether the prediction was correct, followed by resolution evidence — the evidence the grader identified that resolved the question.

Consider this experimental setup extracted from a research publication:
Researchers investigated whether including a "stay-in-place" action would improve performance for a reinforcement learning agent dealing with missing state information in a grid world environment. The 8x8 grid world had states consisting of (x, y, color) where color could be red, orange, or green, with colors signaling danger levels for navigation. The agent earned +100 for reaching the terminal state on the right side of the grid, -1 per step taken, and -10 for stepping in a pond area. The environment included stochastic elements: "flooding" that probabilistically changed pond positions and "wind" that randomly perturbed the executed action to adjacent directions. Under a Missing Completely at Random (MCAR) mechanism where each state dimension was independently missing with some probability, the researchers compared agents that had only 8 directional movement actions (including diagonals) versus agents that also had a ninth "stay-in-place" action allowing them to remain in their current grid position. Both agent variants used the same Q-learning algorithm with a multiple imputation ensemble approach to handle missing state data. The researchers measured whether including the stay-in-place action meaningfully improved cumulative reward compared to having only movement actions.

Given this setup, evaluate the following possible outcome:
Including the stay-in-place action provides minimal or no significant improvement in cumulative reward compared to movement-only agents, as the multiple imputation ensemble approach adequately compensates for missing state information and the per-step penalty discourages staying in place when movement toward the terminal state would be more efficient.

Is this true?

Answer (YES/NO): YES